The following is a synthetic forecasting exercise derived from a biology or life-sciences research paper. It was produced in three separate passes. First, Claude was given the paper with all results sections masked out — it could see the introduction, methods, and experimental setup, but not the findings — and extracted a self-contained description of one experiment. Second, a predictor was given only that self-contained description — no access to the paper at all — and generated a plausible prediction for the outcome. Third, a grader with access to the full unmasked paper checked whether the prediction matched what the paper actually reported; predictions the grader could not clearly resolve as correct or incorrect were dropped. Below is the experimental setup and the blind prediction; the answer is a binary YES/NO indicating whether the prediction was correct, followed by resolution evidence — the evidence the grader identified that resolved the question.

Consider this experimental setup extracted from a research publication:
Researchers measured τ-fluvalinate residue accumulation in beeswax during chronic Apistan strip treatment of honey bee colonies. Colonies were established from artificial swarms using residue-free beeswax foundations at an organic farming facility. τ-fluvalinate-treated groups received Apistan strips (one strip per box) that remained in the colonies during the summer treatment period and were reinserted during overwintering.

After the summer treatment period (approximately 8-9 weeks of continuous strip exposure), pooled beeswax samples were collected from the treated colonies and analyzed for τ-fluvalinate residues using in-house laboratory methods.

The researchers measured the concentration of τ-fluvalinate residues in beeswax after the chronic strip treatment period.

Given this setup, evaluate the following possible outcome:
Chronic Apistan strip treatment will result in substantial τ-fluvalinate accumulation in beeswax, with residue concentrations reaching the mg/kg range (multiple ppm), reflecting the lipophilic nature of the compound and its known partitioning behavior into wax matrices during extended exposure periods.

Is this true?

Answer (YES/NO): YES